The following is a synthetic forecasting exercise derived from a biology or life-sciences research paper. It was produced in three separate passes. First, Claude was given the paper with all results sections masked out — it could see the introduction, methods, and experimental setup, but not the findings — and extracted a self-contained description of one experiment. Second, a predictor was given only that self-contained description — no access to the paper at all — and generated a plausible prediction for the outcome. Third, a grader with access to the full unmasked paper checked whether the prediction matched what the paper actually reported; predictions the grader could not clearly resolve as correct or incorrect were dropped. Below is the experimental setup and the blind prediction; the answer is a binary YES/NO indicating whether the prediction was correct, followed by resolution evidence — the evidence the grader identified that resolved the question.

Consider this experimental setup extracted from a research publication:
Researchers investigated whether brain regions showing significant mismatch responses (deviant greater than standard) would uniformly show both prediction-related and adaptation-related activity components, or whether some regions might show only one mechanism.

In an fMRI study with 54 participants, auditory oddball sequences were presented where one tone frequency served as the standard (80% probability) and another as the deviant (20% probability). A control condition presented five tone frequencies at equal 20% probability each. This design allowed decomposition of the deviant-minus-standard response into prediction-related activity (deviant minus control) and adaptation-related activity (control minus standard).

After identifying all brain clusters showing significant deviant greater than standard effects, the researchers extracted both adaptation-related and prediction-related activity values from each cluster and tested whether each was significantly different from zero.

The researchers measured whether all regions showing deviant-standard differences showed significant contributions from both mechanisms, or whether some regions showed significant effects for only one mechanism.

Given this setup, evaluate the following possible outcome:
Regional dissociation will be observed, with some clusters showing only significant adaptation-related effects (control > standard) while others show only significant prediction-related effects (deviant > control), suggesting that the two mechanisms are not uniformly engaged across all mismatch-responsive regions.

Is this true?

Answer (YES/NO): YES